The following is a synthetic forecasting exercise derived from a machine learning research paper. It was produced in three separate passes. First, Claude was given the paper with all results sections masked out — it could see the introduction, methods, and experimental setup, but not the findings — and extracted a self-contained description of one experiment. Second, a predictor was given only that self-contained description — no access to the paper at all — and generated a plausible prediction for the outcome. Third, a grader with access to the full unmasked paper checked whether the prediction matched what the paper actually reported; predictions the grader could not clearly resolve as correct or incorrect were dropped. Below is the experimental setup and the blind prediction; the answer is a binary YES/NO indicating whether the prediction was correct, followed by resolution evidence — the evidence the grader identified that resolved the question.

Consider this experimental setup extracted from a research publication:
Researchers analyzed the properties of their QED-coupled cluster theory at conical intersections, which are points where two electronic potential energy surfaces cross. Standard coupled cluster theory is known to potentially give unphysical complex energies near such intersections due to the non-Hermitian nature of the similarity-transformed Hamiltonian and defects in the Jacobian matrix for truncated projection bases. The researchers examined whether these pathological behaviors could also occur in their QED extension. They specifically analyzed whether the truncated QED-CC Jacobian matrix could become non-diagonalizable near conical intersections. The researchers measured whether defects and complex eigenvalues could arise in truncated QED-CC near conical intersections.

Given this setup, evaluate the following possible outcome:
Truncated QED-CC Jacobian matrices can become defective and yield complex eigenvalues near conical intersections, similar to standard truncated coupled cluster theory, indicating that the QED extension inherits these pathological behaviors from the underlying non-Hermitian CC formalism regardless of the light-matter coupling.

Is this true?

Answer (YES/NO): YES